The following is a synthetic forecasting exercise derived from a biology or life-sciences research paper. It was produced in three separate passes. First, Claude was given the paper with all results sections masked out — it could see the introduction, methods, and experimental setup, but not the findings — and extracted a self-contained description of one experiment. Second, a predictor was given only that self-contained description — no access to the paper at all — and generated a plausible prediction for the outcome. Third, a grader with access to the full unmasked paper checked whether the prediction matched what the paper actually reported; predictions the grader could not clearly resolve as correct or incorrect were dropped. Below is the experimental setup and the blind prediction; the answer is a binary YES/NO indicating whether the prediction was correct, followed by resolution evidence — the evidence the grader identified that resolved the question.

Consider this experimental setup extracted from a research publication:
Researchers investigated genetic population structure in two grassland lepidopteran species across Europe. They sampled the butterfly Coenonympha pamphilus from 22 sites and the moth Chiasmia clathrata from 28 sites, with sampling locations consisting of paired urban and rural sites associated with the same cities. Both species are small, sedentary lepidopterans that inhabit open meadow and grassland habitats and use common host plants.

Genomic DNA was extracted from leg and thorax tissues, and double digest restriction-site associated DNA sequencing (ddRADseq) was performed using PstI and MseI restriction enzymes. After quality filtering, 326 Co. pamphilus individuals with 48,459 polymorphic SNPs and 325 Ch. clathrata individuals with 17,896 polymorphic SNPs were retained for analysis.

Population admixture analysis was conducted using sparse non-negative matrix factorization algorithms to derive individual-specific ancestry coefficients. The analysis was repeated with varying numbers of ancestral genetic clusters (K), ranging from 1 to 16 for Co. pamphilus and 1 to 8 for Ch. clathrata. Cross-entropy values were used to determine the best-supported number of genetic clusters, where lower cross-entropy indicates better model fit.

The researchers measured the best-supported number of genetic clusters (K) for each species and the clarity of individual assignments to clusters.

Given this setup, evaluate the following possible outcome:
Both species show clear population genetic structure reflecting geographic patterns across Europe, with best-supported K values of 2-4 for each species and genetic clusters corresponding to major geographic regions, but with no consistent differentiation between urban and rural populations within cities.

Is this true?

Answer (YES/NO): NO